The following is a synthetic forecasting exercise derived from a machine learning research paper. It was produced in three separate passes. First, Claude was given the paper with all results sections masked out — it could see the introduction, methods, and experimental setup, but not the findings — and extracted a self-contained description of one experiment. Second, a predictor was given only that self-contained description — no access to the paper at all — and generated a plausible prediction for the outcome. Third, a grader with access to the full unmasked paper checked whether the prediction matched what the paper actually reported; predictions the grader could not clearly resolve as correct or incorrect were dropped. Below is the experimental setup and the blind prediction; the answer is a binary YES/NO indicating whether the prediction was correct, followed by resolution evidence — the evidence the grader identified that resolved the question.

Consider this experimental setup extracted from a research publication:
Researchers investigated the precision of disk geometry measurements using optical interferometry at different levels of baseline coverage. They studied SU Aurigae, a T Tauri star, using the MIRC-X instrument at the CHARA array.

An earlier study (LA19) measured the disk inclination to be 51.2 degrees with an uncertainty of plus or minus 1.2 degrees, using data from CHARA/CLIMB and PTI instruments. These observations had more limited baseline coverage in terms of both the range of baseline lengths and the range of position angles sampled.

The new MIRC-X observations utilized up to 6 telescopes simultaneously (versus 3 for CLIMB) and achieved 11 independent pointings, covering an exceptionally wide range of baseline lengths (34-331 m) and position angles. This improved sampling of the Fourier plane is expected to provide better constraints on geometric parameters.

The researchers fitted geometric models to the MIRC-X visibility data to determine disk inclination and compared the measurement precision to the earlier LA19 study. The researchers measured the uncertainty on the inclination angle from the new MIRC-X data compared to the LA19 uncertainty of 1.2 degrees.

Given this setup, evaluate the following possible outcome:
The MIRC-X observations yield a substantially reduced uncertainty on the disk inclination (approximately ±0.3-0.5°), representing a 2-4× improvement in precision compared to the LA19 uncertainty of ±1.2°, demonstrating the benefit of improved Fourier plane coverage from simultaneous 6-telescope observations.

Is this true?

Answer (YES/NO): YES